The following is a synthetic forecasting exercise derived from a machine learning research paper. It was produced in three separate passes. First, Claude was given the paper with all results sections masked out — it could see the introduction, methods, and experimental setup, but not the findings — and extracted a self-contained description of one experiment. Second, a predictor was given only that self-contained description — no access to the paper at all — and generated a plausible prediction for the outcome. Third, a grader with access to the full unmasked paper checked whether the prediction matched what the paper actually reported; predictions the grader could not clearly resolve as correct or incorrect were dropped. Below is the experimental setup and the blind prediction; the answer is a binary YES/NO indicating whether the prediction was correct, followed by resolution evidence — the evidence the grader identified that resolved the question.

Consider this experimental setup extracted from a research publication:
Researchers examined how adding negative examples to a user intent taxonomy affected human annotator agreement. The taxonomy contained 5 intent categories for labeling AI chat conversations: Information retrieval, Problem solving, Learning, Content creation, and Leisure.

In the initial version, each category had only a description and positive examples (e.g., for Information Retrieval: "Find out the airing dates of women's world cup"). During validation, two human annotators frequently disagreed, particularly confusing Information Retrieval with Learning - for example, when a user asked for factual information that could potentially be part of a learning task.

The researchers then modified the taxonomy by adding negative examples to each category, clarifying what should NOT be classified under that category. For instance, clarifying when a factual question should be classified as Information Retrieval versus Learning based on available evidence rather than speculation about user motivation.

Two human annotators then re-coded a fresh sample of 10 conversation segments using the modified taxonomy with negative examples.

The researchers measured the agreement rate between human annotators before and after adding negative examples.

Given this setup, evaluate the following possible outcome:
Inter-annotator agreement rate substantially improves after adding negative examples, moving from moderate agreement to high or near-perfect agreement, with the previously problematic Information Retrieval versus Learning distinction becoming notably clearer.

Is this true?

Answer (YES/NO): YES